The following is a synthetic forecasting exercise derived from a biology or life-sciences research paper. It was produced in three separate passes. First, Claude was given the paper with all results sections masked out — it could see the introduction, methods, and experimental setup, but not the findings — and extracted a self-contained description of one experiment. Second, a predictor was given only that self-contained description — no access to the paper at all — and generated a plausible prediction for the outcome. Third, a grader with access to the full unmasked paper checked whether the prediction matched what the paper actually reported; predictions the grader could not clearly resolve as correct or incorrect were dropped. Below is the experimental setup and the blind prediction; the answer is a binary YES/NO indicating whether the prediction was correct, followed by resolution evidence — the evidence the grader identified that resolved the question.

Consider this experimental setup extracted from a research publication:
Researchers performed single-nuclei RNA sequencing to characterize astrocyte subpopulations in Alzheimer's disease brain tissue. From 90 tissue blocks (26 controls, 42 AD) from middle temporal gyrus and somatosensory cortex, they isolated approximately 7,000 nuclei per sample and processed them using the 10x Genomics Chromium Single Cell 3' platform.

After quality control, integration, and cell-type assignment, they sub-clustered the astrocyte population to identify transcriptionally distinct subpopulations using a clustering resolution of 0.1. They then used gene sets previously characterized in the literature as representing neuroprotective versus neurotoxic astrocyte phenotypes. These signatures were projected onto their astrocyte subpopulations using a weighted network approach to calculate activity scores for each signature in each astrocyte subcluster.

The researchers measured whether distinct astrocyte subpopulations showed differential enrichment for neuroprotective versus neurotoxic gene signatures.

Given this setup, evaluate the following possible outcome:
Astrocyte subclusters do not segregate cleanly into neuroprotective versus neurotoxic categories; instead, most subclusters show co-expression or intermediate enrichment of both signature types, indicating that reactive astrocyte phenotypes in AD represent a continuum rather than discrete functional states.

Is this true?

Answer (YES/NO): NO